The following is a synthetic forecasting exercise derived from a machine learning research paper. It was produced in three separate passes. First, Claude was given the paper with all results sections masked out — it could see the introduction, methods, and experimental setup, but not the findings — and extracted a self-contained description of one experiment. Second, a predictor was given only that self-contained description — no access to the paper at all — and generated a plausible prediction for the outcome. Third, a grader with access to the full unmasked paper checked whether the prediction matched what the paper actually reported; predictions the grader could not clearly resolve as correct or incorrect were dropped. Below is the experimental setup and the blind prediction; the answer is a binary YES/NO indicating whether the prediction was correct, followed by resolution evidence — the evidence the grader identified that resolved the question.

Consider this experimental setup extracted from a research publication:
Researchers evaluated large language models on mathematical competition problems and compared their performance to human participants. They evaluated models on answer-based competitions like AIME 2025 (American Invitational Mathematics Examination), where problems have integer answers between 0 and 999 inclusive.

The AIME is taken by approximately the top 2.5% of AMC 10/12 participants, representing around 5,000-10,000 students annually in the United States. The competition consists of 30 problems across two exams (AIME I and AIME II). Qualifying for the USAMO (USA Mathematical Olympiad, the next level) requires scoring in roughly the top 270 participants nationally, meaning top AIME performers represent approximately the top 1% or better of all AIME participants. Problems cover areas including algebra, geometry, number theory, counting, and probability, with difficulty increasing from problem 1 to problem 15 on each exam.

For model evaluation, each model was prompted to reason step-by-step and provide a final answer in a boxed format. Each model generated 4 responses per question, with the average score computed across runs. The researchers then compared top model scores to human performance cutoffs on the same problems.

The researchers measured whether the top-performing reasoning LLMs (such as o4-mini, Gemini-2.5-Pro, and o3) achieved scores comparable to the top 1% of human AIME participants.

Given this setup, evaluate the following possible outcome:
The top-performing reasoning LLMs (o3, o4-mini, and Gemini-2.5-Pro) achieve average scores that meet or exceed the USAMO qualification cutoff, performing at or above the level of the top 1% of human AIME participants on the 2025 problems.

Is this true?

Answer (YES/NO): YES